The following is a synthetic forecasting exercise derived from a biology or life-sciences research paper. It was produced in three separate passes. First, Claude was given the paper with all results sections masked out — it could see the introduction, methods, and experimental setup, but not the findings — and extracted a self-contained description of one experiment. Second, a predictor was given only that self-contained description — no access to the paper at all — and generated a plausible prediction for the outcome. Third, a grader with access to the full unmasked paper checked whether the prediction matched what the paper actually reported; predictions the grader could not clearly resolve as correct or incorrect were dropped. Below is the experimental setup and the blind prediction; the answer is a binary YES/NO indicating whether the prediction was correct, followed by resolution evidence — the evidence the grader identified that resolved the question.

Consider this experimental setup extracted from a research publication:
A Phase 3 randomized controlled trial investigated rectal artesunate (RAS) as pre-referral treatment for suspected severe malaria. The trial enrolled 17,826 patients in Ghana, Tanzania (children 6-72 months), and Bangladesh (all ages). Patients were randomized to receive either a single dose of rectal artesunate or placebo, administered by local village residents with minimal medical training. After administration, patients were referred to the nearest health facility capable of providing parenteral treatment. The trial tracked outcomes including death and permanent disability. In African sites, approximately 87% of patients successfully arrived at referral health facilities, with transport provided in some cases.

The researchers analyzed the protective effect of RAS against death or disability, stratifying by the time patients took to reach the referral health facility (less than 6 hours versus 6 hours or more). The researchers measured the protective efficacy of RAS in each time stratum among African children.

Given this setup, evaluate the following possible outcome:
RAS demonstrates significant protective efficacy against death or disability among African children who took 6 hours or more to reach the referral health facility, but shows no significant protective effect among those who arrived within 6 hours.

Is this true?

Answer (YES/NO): YES